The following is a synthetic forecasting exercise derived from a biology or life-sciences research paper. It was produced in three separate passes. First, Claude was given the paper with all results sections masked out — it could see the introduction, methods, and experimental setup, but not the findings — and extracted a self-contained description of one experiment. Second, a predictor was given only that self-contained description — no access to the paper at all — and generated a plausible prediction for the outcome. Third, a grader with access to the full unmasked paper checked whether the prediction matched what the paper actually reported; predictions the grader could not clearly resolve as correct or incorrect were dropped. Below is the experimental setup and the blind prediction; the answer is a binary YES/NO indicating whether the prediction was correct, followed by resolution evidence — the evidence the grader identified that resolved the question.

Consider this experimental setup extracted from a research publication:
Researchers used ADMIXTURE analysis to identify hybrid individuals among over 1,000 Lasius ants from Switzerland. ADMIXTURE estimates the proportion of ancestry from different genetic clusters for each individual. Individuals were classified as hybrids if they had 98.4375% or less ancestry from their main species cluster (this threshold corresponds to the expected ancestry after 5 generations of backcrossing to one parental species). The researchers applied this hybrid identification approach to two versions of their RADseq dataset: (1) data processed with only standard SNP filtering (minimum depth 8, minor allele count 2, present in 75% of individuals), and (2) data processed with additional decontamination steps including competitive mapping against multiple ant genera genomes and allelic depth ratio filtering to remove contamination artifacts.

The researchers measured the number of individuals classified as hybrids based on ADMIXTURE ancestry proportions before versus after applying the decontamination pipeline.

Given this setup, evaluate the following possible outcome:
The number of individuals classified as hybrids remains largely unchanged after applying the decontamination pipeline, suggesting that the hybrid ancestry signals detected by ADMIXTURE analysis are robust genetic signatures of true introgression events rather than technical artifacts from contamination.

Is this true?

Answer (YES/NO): NO